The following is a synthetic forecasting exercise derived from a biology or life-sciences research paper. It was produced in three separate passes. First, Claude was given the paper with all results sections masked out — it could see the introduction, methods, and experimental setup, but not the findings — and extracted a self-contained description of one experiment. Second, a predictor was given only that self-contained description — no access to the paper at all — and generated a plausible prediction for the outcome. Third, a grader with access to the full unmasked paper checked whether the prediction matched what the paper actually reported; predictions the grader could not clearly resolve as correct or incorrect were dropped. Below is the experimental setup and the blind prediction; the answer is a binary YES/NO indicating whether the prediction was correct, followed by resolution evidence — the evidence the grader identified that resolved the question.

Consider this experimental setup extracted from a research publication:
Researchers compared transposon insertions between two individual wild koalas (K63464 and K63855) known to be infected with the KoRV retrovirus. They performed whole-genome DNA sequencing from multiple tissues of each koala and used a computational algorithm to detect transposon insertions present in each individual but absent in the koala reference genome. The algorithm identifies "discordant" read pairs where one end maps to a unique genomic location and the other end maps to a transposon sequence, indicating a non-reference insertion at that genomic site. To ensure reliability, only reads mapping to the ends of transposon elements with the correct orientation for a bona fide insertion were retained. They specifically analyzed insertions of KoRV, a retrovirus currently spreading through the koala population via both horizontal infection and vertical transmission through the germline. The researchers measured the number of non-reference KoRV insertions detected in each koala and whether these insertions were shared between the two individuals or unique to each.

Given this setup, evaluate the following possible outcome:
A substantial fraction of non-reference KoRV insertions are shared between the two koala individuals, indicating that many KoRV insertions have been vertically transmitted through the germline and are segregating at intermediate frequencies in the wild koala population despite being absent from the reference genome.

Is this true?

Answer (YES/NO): NO